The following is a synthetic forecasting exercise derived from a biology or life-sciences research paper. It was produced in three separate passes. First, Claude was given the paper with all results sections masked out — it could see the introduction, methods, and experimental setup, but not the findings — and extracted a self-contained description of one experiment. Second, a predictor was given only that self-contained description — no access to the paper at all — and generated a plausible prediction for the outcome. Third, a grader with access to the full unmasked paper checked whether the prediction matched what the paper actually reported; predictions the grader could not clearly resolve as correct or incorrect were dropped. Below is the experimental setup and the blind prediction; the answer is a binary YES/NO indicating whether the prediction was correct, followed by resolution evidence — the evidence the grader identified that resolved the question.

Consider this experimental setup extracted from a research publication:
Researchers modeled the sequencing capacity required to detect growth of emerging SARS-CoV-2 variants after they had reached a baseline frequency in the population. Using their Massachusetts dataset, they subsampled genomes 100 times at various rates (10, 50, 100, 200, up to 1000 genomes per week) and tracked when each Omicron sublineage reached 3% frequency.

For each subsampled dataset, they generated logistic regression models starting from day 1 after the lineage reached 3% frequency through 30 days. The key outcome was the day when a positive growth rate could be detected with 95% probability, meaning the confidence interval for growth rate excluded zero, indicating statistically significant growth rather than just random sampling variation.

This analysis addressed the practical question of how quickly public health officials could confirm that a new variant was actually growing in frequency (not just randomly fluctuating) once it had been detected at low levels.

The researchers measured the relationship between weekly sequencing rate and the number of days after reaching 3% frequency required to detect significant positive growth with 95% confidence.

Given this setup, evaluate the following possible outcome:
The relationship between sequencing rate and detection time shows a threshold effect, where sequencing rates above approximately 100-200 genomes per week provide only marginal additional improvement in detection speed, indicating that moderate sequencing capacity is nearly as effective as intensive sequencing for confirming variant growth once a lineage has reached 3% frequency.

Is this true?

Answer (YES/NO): NO